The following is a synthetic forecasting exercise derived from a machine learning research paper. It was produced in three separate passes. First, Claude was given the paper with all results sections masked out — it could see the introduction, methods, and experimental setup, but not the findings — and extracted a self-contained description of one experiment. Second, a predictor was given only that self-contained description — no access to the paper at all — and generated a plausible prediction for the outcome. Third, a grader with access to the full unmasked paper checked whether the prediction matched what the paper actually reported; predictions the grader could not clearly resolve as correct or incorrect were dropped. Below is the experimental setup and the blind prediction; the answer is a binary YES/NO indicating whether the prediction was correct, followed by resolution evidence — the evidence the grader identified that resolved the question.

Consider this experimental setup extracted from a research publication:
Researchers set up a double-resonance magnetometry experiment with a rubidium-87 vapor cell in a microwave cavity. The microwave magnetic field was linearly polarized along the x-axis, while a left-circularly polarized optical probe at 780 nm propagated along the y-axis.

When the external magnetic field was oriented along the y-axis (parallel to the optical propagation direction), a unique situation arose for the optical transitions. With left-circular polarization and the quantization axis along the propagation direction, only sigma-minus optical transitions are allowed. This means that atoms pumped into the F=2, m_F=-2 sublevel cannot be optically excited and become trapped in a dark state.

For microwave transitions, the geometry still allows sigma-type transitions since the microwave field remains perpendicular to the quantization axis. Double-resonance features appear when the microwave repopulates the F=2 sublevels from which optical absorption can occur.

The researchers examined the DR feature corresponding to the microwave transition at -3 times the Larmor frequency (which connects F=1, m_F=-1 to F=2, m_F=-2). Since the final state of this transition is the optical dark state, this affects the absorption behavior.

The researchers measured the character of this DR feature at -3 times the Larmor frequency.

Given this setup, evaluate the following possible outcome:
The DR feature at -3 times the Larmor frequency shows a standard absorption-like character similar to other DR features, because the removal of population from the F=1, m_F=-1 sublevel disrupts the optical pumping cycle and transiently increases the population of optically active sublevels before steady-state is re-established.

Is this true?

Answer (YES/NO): NO